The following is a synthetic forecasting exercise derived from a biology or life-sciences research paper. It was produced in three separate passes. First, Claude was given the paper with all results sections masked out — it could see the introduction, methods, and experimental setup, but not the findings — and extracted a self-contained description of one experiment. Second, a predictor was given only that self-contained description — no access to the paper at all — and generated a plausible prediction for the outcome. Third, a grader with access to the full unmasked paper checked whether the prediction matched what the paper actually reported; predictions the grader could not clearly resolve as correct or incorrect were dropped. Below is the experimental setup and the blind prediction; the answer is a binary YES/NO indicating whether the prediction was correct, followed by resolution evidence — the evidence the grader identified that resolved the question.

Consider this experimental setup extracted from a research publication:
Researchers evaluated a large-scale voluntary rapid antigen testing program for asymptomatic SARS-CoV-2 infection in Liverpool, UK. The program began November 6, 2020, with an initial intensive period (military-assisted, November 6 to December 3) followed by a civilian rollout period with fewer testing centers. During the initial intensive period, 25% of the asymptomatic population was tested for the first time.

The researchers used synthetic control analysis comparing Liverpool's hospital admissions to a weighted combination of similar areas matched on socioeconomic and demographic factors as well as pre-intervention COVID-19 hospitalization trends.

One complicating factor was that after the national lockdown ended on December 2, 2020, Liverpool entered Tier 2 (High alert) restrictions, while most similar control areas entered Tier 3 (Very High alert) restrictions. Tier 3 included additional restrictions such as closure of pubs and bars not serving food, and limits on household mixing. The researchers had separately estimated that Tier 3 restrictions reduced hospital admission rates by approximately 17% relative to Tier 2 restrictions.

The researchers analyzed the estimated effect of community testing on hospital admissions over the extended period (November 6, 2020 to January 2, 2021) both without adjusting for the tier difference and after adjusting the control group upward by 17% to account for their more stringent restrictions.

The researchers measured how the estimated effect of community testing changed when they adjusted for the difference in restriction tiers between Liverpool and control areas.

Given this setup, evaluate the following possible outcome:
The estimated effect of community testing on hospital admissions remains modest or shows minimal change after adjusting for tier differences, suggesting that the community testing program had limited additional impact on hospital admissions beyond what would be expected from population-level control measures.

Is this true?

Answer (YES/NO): NO